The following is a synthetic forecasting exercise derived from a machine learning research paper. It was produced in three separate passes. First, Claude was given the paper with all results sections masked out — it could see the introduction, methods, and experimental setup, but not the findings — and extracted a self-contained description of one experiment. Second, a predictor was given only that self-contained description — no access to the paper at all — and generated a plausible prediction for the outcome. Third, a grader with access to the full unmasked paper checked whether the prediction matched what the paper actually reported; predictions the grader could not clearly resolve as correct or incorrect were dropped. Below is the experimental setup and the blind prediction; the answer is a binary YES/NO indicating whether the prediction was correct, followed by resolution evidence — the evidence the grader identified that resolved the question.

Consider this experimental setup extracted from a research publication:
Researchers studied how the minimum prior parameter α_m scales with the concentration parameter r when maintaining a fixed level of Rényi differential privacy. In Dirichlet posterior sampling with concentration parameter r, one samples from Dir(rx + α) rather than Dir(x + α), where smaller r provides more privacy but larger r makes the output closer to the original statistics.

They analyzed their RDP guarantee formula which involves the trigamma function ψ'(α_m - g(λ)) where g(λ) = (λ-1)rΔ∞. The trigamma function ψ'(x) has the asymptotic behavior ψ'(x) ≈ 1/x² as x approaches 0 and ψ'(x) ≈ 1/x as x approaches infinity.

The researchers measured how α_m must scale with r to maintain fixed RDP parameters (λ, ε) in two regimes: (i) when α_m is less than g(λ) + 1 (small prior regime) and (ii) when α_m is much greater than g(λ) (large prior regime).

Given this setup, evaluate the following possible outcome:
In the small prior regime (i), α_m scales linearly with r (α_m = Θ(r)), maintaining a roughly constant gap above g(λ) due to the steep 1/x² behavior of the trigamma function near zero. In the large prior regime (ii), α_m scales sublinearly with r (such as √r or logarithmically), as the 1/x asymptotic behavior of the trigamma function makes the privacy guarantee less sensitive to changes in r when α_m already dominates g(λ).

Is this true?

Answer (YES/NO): NO